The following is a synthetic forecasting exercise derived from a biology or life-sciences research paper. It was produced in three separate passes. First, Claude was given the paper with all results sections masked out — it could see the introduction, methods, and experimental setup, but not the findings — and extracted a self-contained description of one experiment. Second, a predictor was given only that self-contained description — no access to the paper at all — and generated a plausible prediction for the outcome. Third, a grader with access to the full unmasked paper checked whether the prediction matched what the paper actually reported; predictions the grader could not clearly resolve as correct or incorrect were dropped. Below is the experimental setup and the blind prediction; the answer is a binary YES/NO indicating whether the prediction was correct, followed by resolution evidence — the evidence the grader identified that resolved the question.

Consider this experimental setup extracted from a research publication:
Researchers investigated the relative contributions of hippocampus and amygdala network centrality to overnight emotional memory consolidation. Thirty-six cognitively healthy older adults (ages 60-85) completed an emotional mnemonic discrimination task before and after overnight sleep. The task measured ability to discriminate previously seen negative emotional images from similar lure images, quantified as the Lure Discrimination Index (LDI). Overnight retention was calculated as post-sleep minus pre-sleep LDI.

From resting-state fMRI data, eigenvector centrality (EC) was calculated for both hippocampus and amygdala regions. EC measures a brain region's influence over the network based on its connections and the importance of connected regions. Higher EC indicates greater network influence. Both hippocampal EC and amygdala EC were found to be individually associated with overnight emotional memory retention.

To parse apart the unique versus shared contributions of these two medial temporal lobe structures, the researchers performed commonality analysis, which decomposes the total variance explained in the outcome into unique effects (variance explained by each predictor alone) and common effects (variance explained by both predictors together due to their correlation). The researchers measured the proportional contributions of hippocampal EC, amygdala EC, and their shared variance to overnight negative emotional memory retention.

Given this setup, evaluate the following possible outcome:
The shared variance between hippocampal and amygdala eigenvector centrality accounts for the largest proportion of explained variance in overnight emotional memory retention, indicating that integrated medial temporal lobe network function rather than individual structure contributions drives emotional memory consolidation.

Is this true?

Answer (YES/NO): NO